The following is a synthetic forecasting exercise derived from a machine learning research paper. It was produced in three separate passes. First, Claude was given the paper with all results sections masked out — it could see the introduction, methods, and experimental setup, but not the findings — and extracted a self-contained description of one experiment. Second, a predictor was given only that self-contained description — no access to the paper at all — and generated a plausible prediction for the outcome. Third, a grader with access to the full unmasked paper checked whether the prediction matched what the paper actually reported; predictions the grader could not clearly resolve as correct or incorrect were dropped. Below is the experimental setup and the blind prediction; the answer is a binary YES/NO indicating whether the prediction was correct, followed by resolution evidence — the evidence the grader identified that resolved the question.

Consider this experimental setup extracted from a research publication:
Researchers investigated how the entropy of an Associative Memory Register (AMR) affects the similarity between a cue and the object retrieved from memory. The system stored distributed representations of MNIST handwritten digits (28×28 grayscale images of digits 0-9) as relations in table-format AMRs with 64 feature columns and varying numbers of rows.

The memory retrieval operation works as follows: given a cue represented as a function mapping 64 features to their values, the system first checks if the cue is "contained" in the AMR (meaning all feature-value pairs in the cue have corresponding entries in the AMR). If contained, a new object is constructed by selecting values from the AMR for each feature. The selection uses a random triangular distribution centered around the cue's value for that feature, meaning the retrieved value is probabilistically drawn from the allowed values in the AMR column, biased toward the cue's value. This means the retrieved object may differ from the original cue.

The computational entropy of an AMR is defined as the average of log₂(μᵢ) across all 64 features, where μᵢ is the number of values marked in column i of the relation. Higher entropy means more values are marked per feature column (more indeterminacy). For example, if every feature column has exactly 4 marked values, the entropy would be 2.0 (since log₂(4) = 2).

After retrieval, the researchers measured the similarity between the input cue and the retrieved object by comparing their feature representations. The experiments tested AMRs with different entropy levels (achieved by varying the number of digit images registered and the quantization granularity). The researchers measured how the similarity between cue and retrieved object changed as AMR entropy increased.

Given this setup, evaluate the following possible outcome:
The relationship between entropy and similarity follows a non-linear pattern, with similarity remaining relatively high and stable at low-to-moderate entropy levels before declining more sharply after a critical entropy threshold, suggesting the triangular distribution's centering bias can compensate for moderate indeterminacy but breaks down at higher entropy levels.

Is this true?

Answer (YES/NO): NO